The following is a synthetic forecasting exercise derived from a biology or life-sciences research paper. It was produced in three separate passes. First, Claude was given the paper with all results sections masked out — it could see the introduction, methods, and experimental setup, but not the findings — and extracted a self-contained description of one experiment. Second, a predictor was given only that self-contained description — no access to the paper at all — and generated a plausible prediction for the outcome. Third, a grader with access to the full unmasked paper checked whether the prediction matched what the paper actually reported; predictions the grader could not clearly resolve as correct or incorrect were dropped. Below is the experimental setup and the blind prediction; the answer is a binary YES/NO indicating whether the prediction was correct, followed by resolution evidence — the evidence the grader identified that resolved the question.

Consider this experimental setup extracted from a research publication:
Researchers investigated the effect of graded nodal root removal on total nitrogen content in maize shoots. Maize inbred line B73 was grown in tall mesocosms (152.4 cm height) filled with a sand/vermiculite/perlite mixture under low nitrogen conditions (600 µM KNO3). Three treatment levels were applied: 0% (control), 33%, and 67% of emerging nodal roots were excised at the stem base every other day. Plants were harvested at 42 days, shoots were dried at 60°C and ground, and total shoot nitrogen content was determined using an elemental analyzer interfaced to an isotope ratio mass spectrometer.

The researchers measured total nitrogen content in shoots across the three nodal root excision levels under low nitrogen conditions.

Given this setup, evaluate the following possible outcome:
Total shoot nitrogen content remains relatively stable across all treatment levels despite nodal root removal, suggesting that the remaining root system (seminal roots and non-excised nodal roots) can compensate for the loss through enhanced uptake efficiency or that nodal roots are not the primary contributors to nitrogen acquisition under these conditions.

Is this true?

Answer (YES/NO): NO